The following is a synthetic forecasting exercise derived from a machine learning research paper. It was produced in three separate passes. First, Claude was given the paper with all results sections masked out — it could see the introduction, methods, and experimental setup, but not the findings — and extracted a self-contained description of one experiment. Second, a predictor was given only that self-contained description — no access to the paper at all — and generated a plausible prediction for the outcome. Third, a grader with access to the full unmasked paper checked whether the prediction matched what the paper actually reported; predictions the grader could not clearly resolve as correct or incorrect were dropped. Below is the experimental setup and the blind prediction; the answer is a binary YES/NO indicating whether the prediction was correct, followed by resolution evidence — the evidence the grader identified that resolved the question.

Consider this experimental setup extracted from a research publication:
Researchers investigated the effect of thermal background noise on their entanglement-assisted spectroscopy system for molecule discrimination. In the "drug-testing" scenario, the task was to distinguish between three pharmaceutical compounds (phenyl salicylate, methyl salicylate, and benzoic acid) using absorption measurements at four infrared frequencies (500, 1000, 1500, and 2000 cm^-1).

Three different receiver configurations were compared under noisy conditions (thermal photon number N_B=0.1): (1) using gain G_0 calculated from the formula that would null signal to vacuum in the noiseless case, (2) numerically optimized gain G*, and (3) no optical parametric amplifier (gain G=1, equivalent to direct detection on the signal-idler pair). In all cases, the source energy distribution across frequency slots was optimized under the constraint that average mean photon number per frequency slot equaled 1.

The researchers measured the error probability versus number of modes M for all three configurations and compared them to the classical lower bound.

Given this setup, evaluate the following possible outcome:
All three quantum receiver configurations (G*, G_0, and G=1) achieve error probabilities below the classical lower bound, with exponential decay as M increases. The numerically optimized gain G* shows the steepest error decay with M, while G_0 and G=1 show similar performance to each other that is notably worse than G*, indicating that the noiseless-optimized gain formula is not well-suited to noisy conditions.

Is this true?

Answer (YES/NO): NO